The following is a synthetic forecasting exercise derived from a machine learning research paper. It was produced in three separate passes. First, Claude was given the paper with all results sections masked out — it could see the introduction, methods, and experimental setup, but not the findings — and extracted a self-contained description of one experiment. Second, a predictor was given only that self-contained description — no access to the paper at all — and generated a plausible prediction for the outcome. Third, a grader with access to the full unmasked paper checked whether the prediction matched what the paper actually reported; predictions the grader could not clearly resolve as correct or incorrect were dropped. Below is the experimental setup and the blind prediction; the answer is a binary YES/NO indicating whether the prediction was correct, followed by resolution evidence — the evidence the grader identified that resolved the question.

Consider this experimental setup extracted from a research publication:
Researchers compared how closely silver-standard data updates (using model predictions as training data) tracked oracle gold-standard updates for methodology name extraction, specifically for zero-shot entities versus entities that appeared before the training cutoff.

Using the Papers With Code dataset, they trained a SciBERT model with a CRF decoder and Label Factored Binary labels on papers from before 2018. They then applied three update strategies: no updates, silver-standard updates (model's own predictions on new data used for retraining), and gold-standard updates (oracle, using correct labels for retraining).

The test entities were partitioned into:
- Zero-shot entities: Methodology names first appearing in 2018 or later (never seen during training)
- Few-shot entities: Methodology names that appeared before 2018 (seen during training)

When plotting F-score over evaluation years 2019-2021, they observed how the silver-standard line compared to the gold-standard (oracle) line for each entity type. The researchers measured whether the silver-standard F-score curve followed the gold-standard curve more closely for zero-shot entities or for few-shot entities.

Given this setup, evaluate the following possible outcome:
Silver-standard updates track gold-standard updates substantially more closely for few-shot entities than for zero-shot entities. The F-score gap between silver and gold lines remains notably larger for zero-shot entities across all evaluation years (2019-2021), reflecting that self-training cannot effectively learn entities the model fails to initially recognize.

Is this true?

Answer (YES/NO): NO